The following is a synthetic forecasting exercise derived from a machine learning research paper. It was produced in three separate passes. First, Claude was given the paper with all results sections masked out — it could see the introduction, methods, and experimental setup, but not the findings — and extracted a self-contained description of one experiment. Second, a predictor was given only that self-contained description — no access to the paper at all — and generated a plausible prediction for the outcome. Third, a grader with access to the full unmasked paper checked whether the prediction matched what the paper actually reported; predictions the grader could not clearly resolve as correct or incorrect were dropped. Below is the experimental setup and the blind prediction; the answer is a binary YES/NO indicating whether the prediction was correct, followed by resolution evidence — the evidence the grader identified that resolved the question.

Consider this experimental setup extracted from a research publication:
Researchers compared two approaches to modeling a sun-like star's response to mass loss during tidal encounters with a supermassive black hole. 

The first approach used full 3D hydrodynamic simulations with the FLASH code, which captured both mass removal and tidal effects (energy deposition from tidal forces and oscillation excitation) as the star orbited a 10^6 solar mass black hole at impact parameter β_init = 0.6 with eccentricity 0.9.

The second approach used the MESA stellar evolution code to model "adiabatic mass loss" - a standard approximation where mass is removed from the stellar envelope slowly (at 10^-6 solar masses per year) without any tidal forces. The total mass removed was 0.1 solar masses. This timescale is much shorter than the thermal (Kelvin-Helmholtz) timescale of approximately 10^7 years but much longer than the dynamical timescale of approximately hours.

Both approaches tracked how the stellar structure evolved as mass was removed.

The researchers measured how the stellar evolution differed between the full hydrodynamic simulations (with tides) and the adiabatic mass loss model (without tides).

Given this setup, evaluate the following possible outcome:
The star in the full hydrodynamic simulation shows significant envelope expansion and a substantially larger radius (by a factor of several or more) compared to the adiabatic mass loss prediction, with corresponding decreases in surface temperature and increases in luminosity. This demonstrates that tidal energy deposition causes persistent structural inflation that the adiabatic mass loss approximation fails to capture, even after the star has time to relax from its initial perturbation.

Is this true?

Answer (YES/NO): YES